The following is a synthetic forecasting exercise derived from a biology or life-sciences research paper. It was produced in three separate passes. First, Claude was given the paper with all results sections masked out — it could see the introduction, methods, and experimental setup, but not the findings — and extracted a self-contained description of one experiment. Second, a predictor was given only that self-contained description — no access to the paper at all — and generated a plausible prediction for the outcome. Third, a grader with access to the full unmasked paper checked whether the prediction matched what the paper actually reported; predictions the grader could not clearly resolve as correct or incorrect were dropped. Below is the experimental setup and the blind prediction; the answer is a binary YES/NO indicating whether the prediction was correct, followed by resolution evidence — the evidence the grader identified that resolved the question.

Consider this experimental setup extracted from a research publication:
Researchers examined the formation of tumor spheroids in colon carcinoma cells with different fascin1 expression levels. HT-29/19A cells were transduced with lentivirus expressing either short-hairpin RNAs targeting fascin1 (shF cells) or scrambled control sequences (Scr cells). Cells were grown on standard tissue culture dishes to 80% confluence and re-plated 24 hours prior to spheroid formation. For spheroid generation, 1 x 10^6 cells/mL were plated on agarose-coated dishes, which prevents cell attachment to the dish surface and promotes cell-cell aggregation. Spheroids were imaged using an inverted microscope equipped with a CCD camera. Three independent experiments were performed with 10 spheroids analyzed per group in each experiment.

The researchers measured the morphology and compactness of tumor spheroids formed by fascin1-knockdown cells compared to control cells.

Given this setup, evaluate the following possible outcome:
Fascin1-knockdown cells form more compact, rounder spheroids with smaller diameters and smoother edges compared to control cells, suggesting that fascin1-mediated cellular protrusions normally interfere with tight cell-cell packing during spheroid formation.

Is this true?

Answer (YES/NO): YES